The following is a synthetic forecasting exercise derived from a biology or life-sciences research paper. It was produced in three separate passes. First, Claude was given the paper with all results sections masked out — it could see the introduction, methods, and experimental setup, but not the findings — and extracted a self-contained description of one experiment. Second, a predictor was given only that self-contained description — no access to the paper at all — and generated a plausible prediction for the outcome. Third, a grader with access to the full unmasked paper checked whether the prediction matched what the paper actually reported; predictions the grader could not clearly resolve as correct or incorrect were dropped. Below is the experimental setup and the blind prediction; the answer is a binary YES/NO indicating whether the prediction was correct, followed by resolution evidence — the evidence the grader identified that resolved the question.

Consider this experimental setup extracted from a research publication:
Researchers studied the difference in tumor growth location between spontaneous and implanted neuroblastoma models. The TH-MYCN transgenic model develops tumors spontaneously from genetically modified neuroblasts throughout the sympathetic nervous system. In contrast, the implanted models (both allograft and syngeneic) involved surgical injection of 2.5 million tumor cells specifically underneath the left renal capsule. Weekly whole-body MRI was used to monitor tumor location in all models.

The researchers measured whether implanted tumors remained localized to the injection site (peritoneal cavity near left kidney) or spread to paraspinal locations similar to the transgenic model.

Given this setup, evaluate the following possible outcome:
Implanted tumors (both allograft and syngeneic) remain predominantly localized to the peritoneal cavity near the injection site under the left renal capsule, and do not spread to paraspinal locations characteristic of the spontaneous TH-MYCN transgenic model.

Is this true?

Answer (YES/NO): YES